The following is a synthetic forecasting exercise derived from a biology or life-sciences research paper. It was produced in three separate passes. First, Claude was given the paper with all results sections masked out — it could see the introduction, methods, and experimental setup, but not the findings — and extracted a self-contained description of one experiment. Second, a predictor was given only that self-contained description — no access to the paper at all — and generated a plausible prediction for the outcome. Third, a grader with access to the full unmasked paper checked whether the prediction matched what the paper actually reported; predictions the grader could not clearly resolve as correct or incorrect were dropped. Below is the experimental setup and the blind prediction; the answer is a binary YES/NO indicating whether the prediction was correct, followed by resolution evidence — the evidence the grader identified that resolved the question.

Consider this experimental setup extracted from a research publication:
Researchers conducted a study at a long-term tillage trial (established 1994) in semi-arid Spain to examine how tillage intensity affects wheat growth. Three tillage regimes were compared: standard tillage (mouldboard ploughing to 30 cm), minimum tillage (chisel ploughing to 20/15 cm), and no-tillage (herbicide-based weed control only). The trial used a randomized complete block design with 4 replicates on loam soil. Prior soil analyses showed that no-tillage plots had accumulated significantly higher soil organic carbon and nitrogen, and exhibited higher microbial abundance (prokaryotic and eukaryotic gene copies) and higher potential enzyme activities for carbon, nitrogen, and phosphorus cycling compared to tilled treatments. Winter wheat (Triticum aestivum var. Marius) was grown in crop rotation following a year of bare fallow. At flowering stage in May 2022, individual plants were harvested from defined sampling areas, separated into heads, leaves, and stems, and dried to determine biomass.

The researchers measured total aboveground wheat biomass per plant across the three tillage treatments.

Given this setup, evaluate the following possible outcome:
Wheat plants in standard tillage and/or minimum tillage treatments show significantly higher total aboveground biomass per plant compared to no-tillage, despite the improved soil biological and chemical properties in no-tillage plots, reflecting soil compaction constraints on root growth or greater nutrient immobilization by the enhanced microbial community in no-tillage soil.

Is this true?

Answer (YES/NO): YES